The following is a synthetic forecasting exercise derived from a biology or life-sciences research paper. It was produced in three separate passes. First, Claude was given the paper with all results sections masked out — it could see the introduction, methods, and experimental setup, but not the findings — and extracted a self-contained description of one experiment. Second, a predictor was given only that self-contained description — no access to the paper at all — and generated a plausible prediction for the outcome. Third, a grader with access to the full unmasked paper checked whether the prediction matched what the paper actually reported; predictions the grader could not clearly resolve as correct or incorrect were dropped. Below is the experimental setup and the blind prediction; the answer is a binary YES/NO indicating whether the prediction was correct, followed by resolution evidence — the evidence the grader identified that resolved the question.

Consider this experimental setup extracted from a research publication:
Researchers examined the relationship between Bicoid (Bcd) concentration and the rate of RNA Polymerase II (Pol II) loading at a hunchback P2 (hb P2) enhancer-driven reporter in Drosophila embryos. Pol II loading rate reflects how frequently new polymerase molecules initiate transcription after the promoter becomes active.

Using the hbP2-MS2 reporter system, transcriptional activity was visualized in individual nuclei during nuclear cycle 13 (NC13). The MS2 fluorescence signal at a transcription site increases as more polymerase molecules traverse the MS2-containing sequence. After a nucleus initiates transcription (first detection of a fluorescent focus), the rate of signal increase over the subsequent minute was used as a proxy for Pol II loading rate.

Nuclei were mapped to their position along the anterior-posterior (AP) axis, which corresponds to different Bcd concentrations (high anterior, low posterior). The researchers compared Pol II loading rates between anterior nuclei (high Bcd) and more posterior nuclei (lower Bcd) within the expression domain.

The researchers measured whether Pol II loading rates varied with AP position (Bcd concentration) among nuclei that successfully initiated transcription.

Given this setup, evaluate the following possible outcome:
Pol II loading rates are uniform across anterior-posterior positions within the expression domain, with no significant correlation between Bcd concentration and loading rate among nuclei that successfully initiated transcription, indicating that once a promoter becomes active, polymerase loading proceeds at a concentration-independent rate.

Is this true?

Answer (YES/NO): YES